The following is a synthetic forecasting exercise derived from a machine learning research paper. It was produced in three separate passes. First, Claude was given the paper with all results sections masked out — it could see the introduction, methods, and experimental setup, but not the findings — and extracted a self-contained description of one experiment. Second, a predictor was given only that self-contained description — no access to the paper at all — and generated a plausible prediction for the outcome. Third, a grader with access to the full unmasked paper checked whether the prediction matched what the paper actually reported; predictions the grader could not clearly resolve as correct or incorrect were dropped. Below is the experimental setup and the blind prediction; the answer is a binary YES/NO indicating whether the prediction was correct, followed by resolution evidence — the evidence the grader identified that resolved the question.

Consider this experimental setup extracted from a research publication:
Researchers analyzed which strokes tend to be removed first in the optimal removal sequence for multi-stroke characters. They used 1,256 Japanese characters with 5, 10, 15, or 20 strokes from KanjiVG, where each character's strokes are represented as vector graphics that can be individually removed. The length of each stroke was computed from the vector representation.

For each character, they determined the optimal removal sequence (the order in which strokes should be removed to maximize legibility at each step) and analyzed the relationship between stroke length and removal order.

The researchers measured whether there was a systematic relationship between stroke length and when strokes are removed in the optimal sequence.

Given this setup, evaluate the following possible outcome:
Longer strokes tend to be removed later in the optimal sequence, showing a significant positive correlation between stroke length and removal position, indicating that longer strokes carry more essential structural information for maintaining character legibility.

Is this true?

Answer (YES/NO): NO